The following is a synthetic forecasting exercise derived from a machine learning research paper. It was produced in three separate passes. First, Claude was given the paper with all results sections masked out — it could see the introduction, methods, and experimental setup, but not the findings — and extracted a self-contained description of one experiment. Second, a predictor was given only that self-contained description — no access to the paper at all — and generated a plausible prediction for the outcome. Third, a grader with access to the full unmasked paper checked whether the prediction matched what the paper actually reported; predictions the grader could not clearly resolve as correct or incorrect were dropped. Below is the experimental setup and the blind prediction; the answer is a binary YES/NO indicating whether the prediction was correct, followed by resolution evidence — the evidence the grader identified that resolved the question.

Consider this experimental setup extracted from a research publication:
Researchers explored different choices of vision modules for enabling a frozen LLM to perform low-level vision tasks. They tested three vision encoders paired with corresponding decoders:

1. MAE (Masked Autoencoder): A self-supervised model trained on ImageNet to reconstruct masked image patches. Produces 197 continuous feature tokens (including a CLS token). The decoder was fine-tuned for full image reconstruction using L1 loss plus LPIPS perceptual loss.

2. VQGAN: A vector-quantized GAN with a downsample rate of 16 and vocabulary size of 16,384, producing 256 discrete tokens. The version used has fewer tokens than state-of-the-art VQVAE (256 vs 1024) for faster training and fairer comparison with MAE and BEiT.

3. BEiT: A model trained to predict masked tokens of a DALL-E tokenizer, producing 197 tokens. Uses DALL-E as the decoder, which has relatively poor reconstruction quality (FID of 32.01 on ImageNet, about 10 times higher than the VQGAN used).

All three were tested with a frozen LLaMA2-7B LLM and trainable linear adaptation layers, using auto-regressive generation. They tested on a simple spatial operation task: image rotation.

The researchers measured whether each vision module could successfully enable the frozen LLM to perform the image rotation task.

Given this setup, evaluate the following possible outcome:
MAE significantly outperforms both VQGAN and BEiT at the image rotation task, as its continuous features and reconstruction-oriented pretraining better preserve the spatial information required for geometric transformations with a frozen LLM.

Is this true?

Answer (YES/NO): YES